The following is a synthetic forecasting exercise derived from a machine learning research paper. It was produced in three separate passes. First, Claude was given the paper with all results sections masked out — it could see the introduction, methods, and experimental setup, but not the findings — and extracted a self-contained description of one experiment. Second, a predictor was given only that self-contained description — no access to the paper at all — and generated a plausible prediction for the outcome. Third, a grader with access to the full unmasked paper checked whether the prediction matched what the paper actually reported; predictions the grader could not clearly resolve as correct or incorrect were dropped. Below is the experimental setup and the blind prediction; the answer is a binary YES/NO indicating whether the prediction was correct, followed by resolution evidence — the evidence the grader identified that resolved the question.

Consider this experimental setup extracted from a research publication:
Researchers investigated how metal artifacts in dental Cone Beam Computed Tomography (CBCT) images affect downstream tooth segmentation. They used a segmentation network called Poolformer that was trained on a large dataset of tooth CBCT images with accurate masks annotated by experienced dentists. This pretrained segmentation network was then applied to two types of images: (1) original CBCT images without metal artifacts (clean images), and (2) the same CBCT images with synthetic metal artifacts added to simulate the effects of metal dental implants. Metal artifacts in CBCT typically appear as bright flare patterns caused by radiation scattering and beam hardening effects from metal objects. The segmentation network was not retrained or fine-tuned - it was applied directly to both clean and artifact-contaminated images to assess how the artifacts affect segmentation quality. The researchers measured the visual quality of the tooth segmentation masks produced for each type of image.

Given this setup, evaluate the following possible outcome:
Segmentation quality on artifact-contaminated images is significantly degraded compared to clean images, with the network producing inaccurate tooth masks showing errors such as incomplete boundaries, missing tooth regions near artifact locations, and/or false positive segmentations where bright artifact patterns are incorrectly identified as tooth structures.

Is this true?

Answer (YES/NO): YES